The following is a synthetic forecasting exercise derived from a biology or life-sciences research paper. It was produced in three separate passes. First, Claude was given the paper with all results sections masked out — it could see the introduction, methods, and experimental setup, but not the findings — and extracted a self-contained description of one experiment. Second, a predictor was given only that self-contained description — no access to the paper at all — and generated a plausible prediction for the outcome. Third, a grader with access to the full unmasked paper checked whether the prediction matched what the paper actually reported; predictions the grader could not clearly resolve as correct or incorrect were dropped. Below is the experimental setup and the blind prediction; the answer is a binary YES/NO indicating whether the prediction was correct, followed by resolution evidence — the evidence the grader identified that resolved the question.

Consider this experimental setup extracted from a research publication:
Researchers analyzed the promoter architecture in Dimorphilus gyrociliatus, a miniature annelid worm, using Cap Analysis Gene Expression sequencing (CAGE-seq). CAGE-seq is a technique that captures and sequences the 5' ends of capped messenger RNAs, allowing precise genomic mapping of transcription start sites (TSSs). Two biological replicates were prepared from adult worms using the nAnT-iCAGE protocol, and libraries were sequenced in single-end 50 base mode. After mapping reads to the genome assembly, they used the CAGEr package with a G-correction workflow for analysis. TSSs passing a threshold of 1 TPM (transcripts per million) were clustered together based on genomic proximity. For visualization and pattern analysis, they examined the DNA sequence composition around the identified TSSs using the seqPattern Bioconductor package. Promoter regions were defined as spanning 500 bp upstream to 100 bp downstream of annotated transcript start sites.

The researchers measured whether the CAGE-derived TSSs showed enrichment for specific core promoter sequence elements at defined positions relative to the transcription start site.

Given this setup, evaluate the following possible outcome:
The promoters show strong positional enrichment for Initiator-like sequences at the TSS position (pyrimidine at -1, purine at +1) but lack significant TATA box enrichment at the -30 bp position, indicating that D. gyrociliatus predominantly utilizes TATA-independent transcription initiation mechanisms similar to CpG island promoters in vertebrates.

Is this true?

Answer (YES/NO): NO